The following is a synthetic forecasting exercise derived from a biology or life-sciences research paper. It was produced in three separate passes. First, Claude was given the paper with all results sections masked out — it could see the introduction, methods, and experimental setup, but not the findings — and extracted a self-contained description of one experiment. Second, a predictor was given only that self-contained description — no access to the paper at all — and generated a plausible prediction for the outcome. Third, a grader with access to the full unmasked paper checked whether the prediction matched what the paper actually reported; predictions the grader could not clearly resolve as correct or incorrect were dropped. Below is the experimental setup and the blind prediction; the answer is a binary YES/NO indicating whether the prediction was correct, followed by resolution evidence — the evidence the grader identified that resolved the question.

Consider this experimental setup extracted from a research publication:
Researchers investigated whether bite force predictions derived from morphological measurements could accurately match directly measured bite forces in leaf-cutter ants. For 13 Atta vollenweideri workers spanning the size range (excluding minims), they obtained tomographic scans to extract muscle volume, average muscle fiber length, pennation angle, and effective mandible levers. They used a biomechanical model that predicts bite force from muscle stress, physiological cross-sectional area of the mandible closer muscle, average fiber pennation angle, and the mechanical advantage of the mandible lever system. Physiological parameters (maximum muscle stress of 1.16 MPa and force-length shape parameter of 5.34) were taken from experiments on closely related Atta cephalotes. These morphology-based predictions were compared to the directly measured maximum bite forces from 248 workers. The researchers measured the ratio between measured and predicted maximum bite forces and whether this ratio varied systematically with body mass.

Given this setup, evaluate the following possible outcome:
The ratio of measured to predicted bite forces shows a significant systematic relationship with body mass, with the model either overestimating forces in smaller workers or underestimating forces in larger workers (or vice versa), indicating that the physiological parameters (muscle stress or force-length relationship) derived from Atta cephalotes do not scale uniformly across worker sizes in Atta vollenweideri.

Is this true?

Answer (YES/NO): NO